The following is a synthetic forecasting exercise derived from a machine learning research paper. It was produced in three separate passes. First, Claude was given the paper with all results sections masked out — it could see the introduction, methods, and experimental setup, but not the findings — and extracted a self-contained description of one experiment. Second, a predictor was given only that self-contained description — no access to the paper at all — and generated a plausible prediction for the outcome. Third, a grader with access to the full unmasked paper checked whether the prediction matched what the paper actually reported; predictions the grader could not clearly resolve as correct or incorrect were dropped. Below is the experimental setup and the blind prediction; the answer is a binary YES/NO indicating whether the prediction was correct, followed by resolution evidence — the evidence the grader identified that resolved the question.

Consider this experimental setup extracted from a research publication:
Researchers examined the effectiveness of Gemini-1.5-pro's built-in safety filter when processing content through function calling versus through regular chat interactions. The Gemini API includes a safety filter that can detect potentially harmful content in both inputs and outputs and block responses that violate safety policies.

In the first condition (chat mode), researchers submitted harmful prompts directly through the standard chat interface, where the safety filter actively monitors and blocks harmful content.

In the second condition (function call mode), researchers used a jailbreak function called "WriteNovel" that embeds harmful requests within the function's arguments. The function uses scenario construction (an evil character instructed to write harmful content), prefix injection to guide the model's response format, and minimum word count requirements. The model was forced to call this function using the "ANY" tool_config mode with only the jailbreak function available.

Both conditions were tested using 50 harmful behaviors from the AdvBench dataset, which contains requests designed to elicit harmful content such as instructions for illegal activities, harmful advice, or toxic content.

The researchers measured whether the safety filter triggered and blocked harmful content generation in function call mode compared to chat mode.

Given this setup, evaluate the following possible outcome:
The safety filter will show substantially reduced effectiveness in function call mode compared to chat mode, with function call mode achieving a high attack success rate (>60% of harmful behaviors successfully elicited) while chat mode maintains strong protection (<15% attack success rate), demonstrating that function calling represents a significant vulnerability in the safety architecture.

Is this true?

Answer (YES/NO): YES